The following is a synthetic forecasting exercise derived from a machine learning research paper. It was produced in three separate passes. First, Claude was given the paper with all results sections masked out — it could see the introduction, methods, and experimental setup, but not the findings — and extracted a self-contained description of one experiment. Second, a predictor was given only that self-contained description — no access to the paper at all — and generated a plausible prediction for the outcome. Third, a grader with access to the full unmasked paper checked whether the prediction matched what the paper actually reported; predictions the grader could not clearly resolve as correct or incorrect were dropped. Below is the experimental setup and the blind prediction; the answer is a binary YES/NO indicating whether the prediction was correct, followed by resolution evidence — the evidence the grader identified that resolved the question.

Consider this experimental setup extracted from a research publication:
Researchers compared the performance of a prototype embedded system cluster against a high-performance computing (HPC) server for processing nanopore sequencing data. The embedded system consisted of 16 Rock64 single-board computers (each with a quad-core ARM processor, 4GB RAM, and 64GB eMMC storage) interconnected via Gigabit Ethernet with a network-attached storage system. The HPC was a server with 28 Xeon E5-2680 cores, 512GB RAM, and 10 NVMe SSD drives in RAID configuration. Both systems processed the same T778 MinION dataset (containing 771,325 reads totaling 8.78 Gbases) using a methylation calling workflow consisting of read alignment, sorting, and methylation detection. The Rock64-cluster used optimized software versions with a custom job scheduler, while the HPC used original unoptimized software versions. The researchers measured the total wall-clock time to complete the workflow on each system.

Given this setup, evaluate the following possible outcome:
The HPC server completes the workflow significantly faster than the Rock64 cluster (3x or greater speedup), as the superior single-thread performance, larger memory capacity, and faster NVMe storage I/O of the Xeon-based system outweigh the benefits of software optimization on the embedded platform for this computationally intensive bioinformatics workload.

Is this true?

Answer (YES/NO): NO